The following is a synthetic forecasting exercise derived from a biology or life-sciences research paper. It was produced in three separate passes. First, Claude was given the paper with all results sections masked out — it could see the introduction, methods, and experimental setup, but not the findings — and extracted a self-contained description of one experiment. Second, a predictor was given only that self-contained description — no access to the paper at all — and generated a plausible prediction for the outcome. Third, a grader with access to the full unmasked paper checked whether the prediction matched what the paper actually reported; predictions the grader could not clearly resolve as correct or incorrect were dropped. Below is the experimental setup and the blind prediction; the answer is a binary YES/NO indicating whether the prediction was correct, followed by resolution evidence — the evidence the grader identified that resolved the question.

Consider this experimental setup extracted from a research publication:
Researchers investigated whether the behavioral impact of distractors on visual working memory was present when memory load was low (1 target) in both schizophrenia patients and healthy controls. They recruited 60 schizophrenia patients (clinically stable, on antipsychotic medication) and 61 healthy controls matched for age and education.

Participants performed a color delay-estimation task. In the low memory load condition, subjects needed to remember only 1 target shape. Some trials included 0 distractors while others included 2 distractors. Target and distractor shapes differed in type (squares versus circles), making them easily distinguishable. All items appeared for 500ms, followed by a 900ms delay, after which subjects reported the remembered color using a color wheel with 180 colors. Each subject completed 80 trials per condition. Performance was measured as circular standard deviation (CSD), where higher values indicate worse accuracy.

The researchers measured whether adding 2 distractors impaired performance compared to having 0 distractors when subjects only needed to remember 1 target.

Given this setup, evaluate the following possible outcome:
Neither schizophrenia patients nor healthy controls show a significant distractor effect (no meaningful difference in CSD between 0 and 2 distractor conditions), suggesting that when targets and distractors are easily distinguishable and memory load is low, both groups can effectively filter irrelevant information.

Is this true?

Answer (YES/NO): YES